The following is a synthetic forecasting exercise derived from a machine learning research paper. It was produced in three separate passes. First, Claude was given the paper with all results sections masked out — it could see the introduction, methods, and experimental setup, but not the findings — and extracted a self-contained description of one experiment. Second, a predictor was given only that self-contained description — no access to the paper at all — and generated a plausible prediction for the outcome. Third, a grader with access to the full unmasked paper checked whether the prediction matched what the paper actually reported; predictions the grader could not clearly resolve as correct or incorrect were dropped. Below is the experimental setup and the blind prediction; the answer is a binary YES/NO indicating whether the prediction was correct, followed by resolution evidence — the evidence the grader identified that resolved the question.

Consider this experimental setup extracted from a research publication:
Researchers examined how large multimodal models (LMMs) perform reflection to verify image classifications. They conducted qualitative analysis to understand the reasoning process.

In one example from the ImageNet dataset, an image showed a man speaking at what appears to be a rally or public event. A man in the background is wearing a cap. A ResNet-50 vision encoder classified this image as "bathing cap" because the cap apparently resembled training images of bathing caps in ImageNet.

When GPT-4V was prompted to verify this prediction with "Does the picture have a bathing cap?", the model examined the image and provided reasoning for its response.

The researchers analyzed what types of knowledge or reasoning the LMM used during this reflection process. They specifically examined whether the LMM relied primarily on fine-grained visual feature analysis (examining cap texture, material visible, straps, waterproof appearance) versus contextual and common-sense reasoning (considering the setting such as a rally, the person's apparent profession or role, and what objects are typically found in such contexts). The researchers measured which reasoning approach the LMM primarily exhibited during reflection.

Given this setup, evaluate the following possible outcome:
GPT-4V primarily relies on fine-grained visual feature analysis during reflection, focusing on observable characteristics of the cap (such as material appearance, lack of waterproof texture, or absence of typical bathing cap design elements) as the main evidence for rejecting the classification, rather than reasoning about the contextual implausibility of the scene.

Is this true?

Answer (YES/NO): NO